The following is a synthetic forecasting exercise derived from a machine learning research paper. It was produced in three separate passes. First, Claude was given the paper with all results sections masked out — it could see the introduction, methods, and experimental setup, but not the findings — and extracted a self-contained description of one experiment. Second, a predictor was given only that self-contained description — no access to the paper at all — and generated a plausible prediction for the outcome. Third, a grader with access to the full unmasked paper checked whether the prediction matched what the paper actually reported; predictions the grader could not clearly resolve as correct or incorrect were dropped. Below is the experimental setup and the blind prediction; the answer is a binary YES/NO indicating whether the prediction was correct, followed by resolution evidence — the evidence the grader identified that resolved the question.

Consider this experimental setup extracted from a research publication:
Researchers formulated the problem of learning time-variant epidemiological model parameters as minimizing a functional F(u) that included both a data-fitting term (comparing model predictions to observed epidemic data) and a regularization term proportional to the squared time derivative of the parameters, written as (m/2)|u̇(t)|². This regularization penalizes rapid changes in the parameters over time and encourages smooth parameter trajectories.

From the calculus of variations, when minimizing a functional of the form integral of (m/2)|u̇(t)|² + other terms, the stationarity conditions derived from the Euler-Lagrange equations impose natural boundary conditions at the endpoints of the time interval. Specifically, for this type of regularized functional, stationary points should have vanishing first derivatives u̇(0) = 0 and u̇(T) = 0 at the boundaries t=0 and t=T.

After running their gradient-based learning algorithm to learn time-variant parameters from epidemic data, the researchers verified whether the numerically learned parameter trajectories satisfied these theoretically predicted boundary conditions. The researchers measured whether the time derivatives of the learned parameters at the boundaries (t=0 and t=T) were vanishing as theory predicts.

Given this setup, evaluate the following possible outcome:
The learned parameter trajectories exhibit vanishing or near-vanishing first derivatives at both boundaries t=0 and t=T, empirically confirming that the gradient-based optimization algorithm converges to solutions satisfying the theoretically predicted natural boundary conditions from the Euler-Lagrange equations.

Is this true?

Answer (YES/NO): YES